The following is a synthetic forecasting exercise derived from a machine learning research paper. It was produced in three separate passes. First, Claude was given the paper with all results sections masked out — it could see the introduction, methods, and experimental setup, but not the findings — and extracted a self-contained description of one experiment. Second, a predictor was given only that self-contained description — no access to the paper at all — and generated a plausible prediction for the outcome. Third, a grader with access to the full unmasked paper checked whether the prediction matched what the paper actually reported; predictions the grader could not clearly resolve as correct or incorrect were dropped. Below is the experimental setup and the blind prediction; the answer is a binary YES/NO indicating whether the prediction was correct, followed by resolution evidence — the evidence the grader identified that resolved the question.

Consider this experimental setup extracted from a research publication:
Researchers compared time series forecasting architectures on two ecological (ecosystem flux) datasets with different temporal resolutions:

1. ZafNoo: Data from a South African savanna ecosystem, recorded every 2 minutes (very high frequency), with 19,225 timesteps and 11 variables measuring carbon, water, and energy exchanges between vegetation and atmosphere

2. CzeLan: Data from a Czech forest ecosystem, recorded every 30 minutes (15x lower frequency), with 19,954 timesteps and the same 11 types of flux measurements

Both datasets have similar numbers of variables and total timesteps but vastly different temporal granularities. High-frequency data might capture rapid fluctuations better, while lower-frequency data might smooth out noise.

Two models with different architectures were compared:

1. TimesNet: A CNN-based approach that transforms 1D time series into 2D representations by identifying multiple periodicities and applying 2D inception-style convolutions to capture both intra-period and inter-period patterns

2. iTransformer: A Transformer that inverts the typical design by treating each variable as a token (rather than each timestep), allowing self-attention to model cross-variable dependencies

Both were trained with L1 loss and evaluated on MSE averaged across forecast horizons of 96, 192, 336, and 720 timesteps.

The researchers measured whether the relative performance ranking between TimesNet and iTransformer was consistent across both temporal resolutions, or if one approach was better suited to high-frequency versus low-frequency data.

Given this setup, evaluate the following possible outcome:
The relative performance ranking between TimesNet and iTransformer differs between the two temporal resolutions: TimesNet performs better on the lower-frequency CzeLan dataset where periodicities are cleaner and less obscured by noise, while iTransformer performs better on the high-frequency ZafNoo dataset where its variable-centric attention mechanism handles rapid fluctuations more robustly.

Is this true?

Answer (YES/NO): NO